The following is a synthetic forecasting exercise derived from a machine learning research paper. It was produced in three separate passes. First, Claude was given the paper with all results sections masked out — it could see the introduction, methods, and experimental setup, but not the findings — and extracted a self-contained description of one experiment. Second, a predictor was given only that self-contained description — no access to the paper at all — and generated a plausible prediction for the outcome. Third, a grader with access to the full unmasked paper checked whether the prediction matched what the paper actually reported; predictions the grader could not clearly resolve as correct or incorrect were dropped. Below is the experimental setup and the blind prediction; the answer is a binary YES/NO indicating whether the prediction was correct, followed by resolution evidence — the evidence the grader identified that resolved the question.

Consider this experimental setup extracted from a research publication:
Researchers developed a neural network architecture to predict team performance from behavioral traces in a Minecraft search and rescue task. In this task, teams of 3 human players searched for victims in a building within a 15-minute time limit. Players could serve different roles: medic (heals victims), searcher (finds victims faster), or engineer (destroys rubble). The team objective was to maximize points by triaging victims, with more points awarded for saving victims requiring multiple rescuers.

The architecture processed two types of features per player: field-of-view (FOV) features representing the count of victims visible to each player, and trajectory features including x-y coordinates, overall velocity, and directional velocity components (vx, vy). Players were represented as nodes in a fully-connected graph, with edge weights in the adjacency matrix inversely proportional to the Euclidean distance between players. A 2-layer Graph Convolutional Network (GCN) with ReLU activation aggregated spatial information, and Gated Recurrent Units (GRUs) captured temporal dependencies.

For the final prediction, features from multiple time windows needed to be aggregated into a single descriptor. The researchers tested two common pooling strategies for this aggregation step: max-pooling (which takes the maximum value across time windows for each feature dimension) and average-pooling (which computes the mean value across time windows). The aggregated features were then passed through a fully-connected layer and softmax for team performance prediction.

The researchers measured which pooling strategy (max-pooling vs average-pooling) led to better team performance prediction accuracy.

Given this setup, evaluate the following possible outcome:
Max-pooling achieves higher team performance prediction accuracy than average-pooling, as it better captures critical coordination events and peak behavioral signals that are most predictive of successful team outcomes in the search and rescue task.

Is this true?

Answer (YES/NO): NO